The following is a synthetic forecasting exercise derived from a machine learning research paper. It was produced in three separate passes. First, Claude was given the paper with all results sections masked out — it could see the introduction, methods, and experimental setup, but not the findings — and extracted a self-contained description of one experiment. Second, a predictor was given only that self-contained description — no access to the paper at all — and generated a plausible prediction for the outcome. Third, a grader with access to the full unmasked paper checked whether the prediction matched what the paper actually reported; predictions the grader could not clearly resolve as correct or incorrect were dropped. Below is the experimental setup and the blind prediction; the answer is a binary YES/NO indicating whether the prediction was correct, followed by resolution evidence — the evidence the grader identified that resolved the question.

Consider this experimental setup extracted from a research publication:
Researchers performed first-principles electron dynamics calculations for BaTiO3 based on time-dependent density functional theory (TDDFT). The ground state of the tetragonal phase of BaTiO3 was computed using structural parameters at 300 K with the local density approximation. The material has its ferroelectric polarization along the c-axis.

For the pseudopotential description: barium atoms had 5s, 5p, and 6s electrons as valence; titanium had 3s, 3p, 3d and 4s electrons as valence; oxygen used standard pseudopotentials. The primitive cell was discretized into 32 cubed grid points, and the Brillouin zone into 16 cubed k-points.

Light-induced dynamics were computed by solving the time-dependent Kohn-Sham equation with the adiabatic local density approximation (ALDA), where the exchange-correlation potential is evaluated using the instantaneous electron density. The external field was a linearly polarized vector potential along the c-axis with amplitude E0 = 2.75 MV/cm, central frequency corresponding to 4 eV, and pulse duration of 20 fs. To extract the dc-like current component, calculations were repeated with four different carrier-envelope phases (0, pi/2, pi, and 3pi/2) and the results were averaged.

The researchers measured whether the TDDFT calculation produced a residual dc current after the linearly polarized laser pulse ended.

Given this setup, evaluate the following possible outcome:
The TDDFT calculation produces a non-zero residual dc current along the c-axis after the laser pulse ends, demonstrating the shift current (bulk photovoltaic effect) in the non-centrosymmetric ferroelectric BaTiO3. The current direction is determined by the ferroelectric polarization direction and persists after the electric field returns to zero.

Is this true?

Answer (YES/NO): NO